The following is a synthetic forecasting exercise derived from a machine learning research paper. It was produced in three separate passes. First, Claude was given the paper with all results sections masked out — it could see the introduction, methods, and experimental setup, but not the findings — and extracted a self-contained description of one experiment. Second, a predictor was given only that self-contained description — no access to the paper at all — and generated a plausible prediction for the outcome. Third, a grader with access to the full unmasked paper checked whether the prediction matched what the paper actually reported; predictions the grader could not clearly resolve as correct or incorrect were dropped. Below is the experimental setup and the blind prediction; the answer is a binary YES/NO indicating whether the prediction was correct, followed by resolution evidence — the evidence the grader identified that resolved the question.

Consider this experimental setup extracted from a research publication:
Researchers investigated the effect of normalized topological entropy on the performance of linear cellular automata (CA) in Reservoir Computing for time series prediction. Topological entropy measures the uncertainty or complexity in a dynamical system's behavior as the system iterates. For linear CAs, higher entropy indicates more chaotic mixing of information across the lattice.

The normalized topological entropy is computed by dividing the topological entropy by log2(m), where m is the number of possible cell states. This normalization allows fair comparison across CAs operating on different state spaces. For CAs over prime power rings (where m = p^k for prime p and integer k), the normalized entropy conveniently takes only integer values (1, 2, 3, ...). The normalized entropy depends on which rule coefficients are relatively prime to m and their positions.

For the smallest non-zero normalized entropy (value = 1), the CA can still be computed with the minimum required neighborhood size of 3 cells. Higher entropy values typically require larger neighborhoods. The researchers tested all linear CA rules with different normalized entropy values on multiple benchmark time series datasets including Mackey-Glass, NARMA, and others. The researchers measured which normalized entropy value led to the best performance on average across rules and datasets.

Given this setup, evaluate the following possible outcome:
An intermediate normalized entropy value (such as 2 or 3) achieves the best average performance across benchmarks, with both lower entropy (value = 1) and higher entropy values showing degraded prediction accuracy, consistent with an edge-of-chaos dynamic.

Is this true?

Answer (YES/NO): NO